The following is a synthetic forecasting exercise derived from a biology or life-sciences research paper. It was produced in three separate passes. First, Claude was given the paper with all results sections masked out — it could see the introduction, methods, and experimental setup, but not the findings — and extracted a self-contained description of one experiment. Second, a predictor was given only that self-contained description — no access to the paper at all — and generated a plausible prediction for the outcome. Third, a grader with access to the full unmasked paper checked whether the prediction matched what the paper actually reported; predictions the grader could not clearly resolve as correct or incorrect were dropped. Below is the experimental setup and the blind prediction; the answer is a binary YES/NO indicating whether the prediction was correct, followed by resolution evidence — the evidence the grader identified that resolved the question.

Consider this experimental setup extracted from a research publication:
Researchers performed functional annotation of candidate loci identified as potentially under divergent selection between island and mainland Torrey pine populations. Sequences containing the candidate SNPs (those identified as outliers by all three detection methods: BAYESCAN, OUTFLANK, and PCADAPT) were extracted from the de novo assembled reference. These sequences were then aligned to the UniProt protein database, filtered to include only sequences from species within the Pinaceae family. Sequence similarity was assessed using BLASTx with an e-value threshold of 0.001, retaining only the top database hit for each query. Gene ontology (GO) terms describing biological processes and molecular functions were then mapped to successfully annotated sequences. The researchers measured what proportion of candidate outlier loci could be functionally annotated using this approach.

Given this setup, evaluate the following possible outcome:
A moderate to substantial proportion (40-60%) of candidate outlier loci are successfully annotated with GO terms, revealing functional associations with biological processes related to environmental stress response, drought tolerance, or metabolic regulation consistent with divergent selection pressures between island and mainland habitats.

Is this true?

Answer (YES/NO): NO